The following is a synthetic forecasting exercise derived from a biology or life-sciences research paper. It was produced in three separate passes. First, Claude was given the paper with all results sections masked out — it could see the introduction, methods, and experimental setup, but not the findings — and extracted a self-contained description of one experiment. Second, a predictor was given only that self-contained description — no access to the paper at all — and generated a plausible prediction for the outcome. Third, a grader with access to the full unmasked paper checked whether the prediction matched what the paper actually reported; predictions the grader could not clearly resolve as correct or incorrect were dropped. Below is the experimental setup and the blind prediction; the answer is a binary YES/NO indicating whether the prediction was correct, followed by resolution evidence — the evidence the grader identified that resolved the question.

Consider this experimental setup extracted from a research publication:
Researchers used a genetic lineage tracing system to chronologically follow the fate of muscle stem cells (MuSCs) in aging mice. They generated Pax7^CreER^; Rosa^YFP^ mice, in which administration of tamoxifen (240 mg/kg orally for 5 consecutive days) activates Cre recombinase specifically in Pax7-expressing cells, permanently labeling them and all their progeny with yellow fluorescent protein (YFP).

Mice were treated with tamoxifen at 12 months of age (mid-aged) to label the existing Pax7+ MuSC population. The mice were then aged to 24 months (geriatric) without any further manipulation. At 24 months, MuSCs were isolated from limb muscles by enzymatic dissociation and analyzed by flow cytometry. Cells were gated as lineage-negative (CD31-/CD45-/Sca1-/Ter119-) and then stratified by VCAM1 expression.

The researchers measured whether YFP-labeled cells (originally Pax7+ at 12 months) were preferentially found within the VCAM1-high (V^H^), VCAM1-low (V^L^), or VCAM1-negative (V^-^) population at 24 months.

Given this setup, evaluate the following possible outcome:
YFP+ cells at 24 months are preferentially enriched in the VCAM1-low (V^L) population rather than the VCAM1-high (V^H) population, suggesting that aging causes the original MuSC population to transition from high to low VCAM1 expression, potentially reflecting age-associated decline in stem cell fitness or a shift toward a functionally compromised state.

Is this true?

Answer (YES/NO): YES